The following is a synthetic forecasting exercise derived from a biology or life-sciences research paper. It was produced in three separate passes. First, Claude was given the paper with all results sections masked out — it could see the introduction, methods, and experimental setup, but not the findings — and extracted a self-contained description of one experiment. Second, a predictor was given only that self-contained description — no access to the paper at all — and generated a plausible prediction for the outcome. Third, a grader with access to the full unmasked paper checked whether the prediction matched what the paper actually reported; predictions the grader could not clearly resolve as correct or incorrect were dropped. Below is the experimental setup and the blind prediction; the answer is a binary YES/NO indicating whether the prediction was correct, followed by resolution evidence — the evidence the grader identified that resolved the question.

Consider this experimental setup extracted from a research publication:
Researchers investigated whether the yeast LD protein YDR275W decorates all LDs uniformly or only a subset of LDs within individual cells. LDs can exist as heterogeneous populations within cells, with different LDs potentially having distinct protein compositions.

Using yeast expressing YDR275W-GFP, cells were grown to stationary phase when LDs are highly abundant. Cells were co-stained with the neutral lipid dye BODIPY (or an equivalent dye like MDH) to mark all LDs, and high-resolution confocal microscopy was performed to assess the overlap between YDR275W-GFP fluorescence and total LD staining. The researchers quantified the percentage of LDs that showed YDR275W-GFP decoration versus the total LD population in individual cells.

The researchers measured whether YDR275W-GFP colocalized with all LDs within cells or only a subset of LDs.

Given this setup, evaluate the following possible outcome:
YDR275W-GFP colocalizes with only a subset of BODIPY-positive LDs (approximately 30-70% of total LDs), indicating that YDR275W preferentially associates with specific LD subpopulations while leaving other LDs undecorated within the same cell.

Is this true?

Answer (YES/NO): YES